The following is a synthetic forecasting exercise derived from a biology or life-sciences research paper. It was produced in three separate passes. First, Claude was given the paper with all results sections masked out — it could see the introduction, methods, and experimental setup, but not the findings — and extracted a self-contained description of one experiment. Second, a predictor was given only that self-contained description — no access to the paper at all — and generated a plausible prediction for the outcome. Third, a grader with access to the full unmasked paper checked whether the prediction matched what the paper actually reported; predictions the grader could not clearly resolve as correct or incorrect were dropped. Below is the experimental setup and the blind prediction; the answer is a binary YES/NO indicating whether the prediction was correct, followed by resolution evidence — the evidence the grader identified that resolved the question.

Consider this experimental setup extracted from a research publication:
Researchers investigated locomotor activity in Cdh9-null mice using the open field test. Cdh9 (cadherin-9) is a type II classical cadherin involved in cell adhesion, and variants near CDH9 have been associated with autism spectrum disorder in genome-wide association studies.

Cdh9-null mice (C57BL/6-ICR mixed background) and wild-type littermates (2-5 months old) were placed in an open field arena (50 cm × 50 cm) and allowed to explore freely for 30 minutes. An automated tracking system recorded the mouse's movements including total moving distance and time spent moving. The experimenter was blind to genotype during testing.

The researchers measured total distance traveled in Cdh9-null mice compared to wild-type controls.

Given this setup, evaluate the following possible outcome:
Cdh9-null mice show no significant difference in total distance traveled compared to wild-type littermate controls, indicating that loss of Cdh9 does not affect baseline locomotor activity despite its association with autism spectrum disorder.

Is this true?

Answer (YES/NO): YES